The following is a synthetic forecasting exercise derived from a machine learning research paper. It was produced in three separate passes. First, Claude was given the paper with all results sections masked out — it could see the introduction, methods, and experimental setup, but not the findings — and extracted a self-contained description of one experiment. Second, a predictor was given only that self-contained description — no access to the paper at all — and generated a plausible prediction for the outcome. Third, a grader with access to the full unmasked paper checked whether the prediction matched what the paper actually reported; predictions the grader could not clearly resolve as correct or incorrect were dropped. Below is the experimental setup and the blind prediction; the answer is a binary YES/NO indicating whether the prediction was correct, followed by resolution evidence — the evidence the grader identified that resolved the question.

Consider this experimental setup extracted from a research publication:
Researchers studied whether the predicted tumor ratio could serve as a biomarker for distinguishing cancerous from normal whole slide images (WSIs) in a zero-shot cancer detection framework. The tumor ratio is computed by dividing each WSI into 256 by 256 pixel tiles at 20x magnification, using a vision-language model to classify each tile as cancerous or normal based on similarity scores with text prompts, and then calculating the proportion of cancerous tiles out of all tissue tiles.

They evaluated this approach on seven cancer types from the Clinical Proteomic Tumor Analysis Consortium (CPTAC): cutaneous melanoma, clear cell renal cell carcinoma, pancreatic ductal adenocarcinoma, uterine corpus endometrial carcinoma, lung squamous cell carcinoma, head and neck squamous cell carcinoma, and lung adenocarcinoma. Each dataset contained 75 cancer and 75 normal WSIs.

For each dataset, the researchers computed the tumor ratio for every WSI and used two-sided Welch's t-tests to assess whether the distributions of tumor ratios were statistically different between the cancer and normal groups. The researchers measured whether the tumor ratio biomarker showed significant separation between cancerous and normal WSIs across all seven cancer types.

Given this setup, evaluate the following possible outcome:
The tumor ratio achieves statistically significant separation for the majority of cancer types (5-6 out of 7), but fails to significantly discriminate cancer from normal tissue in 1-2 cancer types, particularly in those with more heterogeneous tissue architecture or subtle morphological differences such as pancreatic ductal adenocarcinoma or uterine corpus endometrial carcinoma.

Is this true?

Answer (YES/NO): NO